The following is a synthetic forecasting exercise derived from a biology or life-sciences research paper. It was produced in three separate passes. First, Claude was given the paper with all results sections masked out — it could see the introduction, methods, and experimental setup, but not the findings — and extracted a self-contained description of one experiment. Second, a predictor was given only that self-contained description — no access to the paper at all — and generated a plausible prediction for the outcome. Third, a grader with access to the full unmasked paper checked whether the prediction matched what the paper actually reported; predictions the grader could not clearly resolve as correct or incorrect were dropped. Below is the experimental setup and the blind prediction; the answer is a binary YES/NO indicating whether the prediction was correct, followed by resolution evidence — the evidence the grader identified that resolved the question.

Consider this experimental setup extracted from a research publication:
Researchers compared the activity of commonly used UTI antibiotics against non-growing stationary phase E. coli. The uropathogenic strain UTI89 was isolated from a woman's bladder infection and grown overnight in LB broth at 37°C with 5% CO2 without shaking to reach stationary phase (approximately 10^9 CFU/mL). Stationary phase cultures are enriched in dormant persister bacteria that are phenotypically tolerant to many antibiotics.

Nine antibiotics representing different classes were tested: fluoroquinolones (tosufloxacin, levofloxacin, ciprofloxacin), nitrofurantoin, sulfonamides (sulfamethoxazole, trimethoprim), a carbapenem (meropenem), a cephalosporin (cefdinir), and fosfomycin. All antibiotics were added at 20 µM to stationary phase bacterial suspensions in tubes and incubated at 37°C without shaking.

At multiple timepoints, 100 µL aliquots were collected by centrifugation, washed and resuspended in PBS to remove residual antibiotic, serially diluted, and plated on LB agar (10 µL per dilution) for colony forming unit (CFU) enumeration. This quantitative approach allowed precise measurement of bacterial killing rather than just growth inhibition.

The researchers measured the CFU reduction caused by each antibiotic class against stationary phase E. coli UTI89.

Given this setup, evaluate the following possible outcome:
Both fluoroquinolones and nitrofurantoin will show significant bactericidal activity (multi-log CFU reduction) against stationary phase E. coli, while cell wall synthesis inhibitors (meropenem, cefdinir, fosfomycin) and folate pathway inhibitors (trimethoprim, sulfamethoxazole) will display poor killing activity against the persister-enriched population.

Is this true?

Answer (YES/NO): NO